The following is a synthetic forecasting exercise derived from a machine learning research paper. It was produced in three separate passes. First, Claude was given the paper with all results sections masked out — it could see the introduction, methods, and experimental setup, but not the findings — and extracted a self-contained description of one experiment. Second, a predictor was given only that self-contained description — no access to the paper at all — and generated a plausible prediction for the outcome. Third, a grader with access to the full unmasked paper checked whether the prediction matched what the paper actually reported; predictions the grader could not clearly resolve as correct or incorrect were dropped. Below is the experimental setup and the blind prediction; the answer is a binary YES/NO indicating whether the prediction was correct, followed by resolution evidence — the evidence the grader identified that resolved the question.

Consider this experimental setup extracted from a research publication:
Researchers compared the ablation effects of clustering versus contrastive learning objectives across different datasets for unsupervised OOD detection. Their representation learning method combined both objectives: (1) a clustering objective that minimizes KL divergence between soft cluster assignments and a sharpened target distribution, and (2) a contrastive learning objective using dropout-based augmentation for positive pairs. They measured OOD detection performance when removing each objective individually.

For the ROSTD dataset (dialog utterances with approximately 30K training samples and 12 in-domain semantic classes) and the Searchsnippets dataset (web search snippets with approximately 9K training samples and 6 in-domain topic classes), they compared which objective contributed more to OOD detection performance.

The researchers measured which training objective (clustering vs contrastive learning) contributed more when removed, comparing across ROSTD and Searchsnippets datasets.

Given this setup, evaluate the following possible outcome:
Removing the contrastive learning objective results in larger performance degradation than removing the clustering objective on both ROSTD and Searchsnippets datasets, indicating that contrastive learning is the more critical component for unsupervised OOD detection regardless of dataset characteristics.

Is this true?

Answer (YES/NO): NO